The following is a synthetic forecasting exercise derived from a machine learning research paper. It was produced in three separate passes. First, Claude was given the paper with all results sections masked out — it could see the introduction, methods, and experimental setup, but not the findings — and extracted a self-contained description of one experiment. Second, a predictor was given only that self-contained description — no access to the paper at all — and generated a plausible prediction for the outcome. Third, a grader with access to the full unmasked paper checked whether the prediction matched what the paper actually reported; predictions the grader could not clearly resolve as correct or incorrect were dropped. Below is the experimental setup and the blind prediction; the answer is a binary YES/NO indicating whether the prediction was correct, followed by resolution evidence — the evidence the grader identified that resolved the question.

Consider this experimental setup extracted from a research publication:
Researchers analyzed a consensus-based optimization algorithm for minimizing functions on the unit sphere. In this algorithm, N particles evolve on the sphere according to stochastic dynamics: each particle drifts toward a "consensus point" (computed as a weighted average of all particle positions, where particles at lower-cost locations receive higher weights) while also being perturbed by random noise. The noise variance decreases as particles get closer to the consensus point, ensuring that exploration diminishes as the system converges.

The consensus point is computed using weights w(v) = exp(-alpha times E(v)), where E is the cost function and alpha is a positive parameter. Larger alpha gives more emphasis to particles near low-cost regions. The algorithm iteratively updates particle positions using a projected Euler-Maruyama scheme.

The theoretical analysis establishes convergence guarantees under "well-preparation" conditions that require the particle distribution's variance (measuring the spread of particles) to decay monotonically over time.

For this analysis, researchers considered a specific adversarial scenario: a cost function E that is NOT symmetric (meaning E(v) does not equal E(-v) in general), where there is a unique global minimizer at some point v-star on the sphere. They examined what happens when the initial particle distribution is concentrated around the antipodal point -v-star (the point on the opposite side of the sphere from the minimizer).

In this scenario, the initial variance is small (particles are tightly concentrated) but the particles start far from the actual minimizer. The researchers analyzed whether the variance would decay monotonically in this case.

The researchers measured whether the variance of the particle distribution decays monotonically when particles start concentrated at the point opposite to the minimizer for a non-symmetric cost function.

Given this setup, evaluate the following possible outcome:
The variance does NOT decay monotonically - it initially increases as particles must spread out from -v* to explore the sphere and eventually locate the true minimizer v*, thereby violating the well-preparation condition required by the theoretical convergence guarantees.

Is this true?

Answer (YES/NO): YES